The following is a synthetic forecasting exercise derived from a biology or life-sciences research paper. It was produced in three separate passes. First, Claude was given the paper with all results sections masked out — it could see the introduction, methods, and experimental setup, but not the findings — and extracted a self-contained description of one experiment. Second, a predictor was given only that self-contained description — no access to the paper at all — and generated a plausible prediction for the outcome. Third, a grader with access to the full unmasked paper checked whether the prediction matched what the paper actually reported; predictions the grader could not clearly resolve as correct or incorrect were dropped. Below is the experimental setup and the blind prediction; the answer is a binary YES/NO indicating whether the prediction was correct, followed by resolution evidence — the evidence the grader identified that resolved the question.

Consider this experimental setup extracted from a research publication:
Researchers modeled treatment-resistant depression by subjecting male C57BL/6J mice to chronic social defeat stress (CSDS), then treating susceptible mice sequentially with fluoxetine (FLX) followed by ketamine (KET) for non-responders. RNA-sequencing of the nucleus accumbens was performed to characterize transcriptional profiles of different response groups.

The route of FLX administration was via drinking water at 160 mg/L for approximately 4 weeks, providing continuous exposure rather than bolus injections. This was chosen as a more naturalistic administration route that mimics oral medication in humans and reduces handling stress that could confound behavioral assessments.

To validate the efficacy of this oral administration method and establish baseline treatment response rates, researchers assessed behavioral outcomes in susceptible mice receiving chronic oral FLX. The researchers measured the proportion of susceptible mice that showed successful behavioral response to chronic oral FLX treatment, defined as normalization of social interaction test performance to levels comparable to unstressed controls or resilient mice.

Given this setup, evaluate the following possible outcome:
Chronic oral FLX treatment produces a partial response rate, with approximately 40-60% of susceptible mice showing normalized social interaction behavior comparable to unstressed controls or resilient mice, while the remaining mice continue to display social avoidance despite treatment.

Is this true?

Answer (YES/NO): NO